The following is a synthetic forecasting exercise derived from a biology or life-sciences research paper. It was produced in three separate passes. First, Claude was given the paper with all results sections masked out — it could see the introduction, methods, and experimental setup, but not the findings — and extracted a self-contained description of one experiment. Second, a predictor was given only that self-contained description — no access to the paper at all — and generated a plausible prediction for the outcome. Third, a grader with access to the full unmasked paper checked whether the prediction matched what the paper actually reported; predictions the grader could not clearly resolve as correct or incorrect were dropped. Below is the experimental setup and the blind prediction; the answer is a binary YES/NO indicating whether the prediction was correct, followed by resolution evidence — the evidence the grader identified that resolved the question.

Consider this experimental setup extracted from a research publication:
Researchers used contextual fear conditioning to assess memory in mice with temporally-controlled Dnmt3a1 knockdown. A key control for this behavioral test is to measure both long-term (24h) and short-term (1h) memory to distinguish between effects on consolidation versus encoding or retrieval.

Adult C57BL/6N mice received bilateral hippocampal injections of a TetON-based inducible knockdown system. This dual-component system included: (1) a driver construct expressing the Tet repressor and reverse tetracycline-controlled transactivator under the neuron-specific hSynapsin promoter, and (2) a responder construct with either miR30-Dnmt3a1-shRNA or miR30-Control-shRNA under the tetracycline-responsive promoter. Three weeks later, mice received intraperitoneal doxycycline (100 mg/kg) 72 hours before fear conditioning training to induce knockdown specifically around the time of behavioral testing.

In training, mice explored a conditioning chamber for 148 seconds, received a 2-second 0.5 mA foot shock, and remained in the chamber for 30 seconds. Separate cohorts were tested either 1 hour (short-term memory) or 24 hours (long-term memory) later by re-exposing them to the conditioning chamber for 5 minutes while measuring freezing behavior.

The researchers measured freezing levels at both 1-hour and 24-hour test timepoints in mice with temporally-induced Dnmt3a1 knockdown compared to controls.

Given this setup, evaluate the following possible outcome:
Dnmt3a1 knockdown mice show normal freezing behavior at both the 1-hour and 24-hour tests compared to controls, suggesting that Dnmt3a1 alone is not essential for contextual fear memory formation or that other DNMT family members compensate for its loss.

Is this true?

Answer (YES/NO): NO